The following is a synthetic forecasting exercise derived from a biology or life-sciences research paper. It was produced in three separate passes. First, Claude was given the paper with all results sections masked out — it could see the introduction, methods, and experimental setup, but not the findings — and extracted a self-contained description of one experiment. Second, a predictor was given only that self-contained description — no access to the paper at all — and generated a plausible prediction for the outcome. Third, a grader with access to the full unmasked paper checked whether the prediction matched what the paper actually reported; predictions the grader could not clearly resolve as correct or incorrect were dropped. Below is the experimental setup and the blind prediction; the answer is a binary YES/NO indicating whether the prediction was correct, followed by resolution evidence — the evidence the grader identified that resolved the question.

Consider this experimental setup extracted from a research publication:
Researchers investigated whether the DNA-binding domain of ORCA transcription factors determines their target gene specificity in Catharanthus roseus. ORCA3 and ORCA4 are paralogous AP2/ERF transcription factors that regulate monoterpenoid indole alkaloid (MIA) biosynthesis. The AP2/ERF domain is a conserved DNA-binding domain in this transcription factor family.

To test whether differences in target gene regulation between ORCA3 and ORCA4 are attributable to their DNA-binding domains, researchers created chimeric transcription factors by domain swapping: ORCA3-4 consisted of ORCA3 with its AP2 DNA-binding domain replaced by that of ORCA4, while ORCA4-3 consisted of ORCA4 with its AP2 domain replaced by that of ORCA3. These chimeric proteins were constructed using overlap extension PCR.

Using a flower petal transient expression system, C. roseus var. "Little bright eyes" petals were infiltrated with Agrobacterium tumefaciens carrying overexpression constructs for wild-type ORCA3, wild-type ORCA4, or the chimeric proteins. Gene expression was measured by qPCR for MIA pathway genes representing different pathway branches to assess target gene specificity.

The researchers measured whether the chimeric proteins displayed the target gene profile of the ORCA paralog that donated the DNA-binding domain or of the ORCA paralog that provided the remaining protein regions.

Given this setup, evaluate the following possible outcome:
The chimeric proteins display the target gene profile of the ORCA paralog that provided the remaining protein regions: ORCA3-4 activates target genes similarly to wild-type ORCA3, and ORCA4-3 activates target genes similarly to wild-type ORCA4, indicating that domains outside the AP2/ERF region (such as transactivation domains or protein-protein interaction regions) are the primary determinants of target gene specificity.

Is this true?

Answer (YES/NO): NO